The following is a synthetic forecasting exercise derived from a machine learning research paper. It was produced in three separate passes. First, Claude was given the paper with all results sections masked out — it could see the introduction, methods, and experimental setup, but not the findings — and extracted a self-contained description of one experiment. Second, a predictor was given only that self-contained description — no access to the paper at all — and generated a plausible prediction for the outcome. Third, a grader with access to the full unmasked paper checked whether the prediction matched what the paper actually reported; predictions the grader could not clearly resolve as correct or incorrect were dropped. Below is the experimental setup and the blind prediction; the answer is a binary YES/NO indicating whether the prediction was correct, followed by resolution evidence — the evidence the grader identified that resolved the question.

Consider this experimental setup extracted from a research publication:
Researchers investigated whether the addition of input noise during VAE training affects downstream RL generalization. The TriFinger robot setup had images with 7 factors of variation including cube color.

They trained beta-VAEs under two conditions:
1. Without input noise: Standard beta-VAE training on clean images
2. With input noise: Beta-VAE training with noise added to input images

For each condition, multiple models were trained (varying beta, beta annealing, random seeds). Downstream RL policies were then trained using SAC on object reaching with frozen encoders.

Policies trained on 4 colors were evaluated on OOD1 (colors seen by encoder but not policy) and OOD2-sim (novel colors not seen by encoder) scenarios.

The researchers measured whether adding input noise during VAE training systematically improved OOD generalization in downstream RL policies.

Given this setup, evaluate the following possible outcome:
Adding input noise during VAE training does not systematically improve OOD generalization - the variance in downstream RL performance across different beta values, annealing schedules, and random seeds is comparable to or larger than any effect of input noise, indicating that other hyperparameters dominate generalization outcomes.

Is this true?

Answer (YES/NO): NO